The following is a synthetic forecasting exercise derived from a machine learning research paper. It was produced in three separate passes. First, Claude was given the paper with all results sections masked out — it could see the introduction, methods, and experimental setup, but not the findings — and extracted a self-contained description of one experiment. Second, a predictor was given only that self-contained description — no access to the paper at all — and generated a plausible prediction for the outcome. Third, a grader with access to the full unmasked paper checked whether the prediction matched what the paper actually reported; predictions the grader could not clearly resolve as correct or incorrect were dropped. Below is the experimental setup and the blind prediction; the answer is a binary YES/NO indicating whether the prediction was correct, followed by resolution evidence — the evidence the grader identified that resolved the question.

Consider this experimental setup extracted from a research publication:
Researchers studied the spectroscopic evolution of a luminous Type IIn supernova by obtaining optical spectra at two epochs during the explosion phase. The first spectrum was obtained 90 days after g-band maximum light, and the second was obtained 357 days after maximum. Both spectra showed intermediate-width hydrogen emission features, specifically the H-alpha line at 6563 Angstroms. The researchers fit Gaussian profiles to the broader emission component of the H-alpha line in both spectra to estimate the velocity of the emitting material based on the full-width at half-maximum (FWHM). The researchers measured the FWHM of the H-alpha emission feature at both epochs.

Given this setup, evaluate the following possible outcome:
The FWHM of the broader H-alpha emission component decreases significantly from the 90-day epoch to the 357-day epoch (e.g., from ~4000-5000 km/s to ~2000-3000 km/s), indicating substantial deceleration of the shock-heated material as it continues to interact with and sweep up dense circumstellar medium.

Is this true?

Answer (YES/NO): NO